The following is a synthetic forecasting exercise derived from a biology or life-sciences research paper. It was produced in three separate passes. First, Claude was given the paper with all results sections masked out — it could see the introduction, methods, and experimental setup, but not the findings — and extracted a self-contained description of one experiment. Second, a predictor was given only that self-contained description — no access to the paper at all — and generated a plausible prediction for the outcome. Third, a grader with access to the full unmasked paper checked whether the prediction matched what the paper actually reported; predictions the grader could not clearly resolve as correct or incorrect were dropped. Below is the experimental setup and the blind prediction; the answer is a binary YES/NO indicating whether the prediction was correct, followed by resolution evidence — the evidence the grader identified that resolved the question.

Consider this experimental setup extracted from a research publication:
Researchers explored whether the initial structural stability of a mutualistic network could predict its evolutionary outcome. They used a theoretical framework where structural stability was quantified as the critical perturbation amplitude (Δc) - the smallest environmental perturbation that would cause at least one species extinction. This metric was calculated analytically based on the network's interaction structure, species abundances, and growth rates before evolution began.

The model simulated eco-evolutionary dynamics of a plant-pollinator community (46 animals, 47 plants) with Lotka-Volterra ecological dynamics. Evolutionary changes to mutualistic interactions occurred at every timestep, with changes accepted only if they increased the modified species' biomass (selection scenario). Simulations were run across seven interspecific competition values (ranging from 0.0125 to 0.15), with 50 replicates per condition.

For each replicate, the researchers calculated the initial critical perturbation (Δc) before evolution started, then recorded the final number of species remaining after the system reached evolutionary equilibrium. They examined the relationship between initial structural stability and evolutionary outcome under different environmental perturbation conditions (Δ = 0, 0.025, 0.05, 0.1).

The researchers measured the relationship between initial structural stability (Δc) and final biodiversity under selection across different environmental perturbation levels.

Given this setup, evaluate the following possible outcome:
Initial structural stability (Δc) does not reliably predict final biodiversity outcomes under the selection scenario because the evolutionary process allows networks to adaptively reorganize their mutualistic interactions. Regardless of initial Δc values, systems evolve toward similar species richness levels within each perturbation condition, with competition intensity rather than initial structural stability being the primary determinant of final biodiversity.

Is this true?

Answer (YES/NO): NO